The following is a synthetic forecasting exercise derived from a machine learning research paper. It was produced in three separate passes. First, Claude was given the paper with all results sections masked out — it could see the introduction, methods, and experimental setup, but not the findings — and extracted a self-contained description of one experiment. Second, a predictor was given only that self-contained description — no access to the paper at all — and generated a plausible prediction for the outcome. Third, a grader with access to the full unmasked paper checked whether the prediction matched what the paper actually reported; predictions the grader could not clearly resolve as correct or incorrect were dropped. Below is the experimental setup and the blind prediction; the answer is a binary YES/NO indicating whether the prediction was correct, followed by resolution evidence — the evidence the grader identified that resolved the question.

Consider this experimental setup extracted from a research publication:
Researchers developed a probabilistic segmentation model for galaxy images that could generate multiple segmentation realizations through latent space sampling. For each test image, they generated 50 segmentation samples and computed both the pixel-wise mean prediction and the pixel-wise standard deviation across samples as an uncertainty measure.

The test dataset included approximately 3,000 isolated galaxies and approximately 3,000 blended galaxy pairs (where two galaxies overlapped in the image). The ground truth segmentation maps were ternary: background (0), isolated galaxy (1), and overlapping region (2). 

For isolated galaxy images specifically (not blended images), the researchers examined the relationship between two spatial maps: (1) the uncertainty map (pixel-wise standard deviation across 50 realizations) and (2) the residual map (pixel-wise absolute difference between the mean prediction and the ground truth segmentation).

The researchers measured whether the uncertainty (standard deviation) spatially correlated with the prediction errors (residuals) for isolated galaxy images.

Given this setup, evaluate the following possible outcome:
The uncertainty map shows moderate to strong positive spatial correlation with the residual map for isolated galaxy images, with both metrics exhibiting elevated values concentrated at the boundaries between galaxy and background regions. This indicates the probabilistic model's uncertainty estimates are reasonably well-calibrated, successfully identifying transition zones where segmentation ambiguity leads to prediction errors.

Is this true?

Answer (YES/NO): YES